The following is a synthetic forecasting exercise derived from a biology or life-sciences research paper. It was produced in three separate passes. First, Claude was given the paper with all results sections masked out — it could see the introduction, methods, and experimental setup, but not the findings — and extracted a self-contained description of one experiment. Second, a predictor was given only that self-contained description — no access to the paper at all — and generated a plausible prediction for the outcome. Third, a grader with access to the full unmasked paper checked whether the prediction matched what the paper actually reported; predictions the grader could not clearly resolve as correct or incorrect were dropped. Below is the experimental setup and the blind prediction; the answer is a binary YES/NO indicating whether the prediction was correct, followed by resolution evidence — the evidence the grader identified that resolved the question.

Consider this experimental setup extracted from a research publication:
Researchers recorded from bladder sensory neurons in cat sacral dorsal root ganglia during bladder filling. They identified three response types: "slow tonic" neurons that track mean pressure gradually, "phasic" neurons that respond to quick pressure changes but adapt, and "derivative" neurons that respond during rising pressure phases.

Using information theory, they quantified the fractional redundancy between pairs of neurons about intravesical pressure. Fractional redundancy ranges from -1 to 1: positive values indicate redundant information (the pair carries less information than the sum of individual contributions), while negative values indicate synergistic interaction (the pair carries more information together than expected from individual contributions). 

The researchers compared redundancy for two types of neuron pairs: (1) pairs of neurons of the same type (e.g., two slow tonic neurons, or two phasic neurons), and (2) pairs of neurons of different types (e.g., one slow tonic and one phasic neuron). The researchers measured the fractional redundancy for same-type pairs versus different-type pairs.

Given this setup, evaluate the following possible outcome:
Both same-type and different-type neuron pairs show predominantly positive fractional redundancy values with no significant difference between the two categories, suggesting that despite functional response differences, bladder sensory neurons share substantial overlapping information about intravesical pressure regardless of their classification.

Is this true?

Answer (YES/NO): NO